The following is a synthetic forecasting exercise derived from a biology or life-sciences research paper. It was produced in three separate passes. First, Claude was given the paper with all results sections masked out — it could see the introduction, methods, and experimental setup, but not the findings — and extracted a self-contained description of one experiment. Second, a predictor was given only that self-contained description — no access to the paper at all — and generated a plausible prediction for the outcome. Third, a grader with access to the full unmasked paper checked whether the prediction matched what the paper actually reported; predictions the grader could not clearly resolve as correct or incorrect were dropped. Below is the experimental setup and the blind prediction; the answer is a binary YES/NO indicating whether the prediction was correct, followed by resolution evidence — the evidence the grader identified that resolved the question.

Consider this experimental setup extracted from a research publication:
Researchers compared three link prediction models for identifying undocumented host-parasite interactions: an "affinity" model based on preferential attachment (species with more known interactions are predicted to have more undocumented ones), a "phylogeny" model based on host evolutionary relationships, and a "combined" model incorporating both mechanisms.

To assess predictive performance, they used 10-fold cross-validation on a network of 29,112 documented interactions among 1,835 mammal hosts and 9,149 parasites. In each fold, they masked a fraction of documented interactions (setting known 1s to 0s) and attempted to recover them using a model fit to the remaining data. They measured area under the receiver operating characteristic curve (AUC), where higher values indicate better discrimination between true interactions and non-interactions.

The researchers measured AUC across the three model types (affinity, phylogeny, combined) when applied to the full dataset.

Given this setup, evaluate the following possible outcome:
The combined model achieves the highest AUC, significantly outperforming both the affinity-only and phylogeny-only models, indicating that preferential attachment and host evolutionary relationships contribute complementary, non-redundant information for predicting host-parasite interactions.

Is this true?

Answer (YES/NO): NO